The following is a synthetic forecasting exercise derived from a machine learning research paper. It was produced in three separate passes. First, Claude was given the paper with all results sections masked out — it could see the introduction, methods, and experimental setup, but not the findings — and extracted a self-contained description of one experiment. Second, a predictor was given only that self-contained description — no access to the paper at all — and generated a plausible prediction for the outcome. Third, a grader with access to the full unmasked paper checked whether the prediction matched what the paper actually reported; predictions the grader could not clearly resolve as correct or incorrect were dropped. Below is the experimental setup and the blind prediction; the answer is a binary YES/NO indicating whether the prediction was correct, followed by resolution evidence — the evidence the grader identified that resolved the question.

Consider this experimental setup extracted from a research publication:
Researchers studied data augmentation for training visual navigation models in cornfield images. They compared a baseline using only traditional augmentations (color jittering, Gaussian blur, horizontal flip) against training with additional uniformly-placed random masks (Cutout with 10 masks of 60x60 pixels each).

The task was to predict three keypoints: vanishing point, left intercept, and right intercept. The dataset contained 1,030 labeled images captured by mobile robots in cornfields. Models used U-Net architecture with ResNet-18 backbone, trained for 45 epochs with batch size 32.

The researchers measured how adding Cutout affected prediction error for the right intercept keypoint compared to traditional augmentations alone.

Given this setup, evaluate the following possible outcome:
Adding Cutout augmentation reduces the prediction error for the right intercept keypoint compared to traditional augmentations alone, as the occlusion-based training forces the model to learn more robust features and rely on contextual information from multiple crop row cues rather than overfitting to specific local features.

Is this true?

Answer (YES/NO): YES